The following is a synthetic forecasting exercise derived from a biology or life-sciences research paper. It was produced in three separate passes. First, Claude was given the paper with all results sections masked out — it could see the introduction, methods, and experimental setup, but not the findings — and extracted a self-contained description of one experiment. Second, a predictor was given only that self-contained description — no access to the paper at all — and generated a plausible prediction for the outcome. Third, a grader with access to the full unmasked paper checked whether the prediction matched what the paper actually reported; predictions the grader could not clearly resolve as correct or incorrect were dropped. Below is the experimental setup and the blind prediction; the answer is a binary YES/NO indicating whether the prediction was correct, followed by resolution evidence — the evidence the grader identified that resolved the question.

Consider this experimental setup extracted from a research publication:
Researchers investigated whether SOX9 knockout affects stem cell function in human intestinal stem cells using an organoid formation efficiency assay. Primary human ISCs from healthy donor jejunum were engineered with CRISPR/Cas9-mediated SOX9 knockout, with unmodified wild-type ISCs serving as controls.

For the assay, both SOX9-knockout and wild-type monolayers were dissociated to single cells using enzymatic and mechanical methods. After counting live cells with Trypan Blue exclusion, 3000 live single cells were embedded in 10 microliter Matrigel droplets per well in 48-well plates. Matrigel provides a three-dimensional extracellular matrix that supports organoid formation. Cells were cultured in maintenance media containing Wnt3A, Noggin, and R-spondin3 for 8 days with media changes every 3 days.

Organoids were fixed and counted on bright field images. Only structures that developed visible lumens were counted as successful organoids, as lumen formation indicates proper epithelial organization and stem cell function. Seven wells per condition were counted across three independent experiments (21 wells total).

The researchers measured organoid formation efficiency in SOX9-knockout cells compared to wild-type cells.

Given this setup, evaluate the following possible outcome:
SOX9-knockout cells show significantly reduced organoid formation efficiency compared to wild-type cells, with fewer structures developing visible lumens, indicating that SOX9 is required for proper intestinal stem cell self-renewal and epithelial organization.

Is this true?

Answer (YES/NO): YES